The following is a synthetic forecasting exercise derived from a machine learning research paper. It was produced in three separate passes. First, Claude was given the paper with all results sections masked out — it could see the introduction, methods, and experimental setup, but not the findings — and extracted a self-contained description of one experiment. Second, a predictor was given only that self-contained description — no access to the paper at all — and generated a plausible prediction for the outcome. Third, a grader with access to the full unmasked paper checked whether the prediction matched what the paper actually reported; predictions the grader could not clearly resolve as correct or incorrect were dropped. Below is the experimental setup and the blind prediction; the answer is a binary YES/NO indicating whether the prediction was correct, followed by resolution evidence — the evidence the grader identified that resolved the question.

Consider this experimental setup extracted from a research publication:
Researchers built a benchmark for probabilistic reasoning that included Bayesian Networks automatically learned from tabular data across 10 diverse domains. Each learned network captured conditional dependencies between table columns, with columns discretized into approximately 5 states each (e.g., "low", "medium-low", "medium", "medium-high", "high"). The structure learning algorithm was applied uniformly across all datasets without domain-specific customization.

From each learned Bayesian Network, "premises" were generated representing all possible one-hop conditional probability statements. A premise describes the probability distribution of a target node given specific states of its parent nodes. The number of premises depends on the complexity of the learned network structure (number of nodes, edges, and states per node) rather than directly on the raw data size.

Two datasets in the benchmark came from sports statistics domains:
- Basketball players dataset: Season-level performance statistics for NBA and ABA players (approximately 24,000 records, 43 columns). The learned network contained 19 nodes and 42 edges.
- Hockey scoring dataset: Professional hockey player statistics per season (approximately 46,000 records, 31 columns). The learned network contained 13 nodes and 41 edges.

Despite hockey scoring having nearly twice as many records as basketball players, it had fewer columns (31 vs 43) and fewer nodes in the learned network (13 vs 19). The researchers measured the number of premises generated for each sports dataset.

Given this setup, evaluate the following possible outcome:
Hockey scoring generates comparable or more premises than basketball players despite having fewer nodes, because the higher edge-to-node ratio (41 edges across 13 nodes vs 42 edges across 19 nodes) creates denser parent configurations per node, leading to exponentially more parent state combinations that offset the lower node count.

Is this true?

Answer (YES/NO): YES